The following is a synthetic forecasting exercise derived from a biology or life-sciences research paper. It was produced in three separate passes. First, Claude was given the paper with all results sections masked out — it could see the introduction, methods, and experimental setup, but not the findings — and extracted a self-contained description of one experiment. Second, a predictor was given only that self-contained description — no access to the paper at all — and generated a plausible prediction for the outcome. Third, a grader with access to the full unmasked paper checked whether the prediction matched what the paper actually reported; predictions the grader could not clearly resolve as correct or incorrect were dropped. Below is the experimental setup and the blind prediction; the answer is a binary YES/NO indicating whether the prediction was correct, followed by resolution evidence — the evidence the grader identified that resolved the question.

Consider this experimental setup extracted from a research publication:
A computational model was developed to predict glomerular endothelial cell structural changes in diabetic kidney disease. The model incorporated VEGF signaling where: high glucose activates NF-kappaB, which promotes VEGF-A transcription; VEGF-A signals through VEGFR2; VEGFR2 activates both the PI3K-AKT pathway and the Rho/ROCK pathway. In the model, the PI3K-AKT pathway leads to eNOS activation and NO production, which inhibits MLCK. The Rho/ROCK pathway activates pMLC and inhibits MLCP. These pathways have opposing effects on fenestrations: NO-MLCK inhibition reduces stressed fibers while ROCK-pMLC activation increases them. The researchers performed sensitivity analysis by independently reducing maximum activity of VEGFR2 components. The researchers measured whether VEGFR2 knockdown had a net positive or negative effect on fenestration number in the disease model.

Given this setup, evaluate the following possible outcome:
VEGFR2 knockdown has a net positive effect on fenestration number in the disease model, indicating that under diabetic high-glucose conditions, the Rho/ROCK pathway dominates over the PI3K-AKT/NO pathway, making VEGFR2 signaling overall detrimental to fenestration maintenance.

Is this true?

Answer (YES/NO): NO